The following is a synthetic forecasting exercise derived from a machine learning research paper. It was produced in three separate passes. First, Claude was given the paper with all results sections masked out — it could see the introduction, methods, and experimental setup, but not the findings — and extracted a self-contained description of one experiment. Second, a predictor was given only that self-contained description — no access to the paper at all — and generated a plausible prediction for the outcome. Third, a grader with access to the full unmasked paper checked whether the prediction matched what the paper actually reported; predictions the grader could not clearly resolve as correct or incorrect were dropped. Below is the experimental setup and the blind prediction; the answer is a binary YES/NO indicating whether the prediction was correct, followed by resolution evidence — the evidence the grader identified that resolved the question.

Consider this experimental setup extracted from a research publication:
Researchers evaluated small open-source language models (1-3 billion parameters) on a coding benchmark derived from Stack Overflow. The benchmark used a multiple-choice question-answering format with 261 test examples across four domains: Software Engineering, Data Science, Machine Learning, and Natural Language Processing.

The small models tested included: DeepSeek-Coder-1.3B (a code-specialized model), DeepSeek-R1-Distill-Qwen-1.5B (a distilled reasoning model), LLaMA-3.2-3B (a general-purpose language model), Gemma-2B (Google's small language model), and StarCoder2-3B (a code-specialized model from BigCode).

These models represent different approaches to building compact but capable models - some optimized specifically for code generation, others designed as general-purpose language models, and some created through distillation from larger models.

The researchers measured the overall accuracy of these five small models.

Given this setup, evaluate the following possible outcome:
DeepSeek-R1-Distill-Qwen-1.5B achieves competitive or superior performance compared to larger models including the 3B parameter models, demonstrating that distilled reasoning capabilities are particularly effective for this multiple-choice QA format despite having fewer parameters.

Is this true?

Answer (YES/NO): NO